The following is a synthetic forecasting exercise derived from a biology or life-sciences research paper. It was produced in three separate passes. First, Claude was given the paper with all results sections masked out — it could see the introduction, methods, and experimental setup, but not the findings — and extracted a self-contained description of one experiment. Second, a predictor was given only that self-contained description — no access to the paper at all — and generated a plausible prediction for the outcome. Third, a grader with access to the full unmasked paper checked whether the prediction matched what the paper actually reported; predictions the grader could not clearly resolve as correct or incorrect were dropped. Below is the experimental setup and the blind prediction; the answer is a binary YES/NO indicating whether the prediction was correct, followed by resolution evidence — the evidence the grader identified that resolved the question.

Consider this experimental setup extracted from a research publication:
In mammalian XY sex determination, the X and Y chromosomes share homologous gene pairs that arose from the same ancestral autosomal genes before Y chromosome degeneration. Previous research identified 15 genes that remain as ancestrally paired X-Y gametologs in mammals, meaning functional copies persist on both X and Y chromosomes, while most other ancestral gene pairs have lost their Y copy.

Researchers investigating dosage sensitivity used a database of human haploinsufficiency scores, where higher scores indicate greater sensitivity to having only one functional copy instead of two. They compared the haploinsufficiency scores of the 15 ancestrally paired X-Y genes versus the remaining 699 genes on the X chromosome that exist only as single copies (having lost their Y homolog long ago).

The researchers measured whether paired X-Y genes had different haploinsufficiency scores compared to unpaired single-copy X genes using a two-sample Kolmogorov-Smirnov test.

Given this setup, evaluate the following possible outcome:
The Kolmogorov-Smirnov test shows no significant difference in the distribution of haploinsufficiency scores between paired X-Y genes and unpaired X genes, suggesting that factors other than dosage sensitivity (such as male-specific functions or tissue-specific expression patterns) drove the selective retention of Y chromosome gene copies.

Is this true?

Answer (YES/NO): NO